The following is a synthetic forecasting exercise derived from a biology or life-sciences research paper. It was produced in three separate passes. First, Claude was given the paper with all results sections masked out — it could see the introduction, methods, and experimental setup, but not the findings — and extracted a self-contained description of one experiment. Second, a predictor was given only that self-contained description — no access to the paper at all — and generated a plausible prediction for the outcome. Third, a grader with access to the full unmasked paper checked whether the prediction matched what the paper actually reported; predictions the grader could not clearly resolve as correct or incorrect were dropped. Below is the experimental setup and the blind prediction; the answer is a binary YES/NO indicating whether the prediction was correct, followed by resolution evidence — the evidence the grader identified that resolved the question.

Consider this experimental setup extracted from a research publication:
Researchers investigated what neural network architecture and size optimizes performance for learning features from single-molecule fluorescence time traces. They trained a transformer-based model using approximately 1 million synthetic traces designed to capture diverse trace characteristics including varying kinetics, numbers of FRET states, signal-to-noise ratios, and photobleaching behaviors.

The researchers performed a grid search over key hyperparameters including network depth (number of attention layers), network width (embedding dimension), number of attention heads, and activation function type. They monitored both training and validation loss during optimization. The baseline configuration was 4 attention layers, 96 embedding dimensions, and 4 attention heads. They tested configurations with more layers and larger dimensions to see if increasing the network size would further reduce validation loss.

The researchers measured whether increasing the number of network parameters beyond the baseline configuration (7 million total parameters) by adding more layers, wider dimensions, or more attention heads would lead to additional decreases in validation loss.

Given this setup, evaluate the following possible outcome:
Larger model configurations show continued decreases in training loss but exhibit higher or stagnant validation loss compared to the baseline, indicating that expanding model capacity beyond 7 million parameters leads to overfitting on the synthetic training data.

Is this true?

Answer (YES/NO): NO